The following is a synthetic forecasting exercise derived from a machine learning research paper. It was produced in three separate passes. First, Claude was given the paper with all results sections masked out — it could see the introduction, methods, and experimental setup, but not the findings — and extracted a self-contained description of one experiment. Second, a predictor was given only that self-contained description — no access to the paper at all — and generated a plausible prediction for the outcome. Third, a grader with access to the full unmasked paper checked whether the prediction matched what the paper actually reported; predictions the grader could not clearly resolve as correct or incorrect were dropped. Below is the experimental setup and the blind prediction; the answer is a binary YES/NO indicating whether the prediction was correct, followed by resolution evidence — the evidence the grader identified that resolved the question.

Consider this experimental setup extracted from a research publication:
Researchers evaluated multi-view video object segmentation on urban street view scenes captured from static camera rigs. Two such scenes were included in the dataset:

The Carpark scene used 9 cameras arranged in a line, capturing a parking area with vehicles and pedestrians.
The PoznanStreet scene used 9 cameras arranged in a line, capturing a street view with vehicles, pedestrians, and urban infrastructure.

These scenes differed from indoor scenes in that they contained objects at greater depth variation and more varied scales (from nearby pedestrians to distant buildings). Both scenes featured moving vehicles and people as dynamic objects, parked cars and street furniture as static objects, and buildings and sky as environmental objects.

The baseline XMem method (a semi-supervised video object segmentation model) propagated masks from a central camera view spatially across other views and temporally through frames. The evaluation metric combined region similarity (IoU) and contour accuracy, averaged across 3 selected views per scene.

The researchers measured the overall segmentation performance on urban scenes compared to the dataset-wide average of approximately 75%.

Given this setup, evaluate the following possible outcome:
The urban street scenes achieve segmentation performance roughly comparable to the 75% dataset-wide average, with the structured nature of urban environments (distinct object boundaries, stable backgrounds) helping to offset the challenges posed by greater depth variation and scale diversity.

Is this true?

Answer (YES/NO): NO